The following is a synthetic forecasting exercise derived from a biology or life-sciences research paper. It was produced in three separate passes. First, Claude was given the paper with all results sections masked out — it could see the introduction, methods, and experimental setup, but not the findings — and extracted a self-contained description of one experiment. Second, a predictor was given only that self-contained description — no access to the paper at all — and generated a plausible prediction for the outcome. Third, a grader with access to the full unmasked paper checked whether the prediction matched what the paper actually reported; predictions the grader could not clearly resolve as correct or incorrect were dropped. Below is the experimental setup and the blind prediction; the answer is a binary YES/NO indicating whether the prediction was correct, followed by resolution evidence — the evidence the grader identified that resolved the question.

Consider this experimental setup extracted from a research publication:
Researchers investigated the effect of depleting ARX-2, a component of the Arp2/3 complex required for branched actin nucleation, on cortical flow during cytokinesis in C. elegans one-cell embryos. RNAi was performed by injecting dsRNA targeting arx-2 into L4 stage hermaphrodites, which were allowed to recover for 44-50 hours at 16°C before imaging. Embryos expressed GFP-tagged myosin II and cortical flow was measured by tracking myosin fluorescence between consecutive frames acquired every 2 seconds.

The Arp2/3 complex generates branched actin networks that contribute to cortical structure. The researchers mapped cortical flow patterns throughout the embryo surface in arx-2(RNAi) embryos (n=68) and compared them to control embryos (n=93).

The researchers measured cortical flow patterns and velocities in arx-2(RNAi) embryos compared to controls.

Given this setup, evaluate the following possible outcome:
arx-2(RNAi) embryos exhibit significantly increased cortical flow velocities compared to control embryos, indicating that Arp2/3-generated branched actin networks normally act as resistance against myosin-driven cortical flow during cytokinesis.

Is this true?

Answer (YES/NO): NO